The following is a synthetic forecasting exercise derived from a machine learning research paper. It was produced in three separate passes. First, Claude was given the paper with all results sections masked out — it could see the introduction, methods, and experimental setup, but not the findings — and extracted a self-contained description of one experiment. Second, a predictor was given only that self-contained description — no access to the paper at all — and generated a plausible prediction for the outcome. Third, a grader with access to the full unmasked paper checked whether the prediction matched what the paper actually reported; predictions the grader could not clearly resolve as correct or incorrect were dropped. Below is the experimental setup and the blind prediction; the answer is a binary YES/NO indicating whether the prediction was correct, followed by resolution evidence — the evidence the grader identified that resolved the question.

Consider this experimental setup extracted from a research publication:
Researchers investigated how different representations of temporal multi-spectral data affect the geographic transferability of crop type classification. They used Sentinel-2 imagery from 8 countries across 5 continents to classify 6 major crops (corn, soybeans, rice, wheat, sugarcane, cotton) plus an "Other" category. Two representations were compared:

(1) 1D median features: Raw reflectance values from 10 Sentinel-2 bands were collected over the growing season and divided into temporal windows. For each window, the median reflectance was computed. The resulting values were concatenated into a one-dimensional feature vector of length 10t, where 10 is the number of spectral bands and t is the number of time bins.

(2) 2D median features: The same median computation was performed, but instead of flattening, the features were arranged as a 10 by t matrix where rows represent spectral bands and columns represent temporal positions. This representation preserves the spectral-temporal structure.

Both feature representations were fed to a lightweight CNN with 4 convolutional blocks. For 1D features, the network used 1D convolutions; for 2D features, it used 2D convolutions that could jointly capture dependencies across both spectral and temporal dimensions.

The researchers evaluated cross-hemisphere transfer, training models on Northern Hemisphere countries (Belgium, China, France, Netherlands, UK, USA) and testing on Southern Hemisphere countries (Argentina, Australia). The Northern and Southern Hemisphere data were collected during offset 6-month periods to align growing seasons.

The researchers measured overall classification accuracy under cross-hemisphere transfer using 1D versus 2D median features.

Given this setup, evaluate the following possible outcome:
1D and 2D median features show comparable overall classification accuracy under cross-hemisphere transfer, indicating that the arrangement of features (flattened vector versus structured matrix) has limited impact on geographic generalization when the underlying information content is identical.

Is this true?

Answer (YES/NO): NO